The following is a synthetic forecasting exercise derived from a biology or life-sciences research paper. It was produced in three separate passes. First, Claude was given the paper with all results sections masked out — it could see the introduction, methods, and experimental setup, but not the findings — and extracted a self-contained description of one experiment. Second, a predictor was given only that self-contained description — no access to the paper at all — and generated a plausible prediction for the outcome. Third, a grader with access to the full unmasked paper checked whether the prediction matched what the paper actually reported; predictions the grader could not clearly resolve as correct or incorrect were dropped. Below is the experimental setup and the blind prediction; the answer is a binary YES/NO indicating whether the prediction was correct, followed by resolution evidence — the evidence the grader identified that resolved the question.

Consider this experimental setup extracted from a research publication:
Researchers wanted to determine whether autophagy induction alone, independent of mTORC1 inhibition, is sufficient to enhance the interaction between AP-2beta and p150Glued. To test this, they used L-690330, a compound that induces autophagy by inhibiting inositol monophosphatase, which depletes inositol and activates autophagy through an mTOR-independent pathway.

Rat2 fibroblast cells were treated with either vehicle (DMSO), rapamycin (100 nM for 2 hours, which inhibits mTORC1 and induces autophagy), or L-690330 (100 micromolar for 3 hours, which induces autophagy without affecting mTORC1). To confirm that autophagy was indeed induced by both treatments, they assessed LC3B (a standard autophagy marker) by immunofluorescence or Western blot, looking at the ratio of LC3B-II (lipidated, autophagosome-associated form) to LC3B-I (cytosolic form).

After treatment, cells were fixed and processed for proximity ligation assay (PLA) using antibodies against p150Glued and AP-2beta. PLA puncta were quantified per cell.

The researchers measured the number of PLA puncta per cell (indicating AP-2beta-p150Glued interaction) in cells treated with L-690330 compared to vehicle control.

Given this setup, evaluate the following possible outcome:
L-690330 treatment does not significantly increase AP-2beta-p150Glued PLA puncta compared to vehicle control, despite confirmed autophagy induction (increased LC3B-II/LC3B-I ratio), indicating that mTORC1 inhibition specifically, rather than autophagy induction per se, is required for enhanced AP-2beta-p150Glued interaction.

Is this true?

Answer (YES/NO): NO